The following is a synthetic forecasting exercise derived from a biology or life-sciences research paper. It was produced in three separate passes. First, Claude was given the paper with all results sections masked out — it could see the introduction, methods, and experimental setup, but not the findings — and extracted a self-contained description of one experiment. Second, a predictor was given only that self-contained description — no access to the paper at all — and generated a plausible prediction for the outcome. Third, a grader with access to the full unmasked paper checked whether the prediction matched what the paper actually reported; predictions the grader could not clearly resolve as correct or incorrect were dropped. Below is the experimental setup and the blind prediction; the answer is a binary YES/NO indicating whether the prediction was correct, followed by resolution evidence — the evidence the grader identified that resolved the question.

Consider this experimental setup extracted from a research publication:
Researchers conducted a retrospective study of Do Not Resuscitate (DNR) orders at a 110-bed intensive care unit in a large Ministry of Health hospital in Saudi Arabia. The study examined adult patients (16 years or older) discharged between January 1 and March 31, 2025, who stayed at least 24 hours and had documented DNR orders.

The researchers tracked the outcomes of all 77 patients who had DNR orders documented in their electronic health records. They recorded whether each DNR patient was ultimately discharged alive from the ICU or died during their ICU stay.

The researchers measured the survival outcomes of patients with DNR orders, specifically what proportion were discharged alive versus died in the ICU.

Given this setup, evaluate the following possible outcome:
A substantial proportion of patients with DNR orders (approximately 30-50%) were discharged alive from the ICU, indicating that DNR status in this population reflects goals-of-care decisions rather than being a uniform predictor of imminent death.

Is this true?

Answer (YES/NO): NO